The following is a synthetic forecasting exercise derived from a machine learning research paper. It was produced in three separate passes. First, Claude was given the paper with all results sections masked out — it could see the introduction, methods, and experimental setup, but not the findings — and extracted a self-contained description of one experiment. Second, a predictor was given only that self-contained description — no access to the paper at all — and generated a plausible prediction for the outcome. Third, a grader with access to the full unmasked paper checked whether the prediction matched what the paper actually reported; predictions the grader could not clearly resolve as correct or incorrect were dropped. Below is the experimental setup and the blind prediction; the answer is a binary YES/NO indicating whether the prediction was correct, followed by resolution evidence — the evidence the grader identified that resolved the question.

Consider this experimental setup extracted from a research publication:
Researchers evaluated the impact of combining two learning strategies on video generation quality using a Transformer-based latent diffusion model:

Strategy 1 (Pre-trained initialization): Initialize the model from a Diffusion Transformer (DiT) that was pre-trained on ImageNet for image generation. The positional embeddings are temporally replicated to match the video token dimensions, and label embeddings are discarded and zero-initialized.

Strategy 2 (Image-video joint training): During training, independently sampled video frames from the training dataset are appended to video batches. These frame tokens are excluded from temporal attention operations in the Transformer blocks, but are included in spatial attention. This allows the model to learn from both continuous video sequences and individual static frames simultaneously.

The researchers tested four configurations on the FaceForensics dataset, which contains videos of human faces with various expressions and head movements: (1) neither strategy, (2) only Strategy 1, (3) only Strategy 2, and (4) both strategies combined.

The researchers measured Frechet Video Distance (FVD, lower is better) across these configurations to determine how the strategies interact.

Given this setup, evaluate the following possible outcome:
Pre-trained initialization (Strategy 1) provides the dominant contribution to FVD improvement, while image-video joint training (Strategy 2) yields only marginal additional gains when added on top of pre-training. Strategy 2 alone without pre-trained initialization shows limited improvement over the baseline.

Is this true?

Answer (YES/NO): NO